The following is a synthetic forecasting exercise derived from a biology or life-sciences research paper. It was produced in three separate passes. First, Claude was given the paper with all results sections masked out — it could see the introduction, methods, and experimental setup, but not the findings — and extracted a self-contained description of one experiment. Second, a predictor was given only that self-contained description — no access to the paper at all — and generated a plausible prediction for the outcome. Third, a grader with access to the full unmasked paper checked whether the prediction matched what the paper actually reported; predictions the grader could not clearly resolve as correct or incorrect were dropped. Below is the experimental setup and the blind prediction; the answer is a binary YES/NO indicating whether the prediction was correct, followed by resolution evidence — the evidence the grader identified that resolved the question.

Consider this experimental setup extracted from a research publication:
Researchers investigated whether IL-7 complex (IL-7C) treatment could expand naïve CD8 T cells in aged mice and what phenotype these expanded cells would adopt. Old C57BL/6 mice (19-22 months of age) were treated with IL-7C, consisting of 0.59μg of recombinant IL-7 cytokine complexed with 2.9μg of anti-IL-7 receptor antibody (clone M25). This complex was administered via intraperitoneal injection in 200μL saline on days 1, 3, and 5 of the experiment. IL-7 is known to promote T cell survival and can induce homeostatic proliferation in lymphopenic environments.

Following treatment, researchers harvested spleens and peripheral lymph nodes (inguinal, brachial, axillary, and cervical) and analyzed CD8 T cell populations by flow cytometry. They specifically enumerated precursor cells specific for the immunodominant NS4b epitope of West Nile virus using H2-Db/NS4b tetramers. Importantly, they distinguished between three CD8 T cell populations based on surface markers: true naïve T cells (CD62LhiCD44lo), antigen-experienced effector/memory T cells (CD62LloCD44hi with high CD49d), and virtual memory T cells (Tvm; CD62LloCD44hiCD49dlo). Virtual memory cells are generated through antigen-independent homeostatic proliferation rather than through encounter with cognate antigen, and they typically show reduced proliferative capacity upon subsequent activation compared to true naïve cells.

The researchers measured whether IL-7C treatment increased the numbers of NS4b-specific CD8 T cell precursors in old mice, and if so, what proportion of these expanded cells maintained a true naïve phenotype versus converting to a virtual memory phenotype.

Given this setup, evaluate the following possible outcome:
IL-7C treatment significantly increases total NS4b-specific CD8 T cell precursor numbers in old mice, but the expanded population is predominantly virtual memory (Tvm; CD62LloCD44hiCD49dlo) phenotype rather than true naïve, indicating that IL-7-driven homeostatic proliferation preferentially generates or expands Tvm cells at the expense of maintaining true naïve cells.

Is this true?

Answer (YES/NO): NO